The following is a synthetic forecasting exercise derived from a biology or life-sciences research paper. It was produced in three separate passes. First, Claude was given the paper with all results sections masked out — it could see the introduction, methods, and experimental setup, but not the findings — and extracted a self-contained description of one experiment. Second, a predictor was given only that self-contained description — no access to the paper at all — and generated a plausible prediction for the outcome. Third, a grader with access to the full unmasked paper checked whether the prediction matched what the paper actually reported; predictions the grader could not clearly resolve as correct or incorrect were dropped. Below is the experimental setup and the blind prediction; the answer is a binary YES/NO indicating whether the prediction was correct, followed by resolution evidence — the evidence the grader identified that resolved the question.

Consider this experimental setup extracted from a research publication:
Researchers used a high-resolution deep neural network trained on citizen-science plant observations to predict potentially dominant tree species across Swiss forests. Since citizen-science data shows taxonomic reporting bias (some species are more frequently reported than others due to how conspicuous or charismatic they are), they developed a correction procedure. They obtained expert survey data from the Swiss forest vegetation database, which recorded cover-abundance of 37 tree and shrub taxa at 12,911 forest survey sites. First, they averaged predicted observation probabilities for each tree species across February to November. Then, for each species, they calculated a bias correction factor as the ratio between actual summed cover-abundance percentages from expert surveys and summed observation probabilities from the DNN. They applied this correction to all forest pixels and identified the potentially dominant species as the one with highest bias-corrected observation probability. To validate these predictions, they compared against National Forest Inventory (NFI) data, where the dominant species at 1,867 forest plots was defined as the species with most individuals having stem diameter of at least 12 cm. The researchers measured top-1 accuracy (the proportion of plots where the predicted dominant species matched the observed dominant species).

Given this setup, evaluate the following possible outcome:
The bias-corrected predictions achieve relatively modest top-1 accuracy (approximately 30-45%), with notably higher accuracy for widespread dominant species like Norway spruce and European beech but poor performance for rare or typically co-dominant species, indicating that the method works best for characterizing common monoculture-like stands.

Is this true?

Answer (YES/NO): NO